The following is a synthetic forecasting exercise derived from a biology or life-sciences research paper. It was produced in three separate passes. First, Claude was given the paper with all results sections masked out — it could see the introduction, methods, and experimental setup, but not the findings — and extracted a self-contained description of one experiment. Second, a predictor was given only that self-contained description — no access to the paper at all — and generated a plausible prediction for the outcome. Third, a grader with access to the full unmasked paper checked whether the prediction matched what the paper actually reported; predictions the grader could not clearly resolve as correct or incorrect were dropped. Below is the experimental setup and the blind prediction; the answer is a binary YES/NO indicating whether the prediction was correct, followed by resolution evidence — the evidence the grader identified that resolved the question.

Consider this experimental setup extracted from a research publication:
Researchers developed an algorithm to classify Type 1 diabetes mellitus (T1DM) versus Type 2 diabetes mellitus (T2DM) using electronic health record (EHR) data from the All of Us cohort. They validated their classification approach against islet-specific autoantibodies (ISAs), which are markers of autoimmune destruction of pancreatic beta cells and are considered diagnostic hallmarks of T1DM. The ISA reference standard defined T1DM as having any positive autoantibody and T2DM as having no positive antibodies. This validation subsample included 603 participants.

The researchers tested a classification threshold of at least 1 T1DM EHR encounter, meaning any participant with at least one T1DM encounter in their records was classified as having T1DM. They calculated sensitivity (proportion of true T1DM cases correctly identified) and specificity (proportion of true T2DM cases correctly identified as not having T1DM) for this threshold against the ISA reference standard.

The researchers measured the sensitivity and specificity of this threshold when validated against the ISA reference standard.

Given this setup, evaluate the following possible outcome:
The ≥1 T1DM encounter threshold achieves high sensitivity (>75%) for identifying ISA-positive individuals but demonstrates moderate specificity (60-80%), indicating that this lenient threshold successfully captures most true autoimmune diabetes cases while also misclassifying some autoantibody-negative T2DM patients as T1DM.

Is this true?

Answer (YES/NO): NO